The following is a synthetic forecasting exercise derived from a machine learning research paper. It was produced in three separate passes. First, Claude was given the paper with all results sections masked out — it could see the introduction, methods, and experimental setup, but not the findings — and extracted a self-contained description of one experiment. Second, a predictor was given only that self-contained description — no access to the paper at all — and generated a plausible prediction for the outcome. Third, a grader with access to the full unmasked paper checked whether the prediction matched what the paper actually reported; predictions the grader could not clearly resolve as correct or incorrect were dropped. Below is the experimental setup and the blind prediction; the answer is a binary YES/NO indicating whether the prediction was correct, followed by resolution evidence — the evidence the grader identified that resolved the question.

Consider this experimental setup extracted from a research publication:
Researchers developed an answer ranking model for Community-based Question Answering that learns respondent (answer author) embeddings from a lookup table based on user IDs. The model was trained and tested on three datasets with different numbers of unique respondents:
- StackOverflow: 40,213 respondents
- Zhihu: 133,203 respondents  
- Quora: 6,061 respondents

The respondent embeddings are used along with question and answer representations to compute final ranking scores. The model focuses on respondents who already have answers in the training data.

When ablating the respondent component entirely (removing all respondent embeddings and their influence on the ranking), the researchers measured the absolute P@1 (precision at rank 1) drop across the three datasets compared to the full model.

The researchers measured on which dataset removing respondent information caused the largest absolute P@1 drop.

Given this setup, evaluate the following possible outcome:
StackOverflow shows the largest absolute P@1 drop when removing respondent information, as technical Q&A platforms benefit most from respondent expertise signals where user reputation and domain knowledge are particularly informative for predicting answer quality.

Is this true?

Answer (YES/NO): NO